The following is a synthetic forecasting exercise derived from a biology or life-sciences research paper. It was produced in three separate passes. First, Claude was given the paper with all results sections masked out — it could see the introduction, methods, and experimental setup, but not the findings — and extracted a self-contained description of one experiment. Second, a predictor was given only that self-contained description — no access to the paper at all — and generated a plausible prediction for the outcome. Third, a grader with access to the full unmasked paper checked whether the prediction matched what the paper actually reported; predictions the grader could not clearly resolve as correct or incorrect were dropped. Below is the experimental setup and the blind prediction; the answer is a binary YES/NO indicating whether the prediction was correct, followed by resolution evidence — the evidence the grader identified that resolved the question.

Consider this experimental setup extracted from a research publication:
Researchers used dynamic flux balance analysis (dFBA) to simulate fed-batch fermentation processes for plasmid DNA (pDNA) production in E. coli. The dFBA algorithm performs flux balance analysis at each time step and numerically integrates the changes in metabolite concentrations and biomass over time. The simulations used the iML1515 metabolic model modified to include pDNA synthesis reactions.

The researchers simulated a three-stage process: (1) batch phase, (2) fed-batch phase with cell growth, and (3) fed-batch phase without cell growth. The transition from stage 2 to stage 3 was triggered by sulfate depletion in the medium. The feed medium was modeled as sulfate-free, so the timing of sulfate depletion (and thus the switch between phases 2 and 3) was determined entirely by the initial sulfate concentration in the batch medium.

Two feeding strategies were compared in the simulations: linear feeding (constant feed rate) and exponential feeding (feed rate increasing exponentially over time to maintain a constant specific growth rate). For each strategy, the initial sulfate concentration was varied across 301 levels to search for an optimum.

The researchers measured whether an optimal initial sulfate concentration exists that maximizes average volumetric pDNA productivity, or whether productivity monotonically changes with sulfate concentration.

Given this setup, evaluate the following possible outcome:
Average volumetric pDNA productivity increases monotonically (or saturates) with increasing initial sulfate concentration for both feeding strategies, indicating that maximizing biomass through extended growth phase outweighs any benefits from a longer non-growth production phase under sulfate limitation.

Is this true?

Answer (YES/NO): NO